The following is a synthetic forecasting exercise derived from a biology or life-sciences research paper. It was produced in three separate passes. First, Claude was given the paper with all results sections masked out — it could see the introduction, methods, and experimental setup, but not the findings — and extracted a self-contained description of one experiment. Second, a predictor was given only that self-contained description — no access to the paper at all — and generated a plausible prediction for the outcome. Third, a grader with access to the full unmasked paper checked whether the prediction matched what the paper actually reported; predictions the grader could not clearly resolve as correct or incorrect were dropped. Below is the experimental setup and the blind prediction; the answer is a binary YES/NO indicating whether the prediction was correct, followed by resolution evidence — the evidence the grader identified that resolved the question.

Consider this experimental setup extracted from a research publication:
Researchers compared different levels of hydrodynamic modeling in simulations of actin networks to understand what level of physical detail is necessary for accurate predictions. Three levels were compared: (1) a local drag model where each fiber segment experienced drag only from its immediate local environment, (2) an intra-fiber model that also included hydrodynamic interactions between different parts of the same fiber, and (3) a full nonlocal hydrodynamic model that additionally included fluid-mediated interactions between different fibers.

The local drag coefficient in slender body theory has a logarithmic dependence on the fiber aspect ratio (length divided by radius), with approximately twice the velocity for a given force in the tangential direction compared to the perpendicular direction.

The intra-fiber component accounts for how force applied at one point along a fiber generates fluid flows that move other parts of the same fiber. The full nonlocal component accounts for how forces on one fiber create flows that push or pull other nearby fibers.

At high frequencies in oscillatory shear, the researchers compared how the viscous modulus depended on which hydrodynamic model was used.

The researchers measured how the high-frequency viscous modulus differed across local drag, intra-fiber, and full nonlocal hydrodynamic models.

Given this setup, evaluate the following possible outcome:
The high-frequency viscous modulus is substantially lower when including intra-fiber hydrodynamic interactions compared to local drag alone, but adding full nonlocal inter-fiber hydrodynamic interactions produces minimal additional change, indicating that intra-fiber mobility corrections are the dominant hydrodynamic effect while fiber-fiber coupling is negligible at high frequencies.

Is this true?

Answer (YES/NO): NO